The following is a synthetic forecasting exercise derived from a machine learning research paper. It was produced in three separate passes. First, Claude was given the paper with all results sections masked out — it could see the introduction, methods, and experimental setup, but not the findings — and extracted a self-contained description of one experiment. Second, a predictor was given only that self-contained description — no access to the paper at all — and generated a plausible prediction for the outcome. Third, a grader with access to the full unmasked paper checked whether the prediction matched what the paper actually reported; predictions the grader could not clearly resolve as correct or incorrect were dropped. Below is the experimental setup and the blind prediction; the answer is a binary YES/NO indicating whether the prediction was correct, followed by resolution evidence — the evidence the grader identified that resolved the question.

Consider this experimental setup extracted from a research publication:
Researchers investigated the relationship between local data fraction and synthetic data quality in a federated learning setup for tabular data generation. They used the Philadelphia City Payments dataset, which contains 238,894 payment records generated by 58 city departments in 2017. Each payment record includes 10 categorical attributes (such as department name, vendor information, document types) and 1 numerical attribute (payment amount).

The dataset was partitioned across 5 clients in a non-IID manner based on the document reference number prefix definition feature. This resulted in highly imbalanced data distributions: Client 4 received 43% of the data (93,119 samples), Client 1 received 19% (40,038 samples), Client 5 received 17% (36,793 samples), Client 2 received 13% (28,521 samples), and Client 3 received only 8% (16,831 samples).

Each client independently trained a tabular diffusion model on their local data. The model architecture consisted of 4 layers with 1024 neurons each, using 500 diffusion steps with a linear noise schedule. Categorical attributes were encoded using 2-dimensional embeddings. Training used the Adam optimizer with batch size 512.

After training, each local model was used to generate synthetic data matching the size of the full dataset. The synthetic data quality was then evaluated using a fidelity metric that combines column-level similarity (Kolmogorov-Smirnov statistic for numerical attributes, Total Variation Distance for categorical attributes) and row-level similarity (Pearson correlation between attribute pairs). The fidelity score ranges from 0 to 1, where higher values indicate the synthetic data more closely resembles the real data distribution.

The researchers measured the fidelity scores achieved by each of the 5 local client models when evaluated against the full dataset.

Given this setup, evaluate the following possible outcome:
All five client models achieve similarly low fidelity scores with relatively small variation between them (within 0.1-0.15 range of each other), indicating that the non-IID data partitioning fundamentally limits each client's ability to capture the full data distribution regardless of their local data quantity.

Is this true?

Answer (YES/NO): NO